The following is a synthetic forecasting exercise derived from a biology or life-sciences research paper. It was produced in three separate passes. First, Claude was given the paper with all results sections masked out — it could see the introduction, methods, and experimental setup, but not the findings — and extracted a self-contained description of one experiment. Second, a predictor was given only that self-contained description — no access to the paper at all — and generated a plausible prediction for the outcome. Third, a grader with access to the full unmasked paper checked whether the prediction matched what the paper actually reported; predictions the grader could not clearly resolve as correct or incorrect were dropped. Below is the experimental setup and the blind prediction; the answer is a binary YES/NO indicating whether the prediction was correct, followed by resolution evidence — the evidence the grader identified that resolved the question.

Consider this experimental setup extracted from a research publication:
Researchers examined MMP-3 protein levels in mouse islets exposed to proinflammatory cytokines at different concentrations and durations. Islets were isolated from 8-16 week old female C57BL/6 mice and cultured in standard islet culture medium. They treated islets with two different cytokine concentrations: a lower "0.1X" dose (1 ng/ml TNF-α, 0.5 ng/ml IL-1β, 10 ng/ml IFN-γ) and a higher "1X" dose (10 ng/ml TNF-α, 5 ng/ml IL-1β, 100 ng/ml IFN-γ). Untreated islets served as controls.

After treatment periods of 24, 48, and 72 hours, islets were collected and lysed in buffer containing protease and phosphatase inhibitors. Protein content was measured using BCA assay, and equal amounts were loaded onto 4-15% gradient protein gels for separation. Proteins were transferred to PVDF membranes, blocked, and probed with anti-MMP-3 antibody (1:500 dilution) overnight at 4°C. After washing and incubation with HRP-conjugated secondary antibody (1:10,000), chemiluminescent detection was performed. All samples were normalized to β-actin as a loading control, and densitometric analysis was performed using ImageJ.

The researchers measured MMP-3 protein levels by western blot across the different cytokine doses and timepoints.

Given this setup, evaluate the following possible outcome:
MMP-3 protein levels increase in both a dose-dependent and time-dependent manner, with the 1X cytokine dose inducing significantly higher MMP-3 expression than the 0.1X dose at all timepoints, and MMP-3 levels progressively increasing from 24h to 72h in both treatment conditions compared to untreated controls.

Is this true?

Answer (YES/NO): NO